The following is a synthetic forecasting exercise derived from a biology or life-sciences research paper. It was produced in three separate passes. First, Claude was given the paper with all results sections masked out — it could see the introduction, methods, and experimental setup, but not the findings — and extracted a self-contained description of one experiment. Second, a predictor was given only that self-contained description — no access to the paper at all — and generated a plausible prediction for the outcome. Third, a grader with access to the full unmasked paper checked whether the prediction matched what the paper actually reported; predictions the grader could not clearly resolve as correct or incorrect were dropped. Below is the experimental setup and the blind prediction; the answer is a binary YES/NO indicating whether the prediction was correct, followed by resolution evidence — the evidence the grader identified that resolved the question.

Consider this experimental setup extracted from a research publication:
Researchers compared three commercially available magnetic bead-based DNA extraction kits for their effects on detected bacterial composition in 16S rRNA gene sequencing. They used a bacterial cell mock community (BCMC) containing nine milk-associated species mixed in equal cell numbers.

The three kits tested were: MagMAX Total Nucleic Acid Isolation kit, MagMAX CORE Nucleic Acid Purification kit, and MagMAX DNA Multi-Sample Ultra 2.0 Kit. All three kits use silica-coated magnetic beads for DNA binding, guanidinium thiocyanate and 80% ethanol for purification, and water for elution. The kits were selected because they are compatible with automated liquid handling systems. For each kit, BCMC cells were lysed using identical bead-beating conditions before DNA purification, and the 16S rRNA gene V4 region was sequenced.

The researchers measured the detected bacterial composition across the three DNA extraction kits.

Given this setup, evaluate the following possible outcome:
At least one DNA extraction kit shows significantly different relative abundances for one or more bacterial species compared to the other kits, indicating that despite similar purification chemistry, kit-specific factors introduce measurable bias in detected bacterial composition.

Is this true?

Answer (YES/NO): YES